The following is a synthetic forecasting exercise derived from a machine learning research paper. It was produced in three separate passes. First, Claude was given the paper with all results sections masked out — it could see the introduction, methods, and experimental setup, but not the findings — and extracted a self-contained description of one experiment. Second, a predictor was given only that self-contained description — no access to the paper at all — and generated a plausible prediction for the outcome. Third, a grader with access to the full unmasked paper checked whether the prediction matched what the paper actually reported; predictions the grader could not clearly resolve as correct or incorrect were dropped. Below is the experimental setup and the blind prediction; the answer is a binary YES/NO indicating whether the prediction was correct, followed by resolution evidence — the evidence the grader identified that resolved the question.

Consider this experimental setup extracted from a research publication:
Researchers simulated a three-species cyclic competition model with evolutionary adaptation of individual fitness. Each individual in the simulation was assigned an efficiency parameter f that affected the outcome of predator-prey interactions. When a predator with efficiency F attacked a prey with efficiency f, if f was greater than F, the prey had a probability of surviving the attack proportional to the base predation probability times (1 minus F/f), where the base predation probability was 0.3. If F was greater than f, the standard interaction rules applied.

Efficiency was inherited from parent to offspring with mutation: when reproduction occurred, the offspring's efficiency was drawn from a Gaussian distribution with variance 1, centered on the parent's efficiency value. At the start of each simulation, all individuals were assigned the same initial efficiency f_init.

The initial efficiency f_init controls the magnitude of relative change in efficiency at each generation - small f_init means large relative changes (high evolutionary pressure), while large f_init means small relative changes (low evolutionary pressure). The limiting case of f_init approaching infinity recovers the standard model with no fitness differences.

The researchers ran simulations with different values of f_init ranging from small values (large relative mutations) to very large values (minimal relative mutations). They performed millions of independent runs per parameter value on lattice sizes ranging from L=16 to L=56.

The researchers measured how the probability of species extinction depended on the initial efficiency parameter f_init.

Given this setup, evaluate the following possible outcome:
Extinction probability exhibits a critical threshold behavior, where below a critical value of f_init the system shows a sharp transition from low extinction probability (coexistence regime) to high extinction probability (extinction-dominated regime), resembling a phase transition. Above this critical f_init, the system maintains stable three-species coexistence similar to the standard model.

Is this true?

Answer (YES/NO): NO